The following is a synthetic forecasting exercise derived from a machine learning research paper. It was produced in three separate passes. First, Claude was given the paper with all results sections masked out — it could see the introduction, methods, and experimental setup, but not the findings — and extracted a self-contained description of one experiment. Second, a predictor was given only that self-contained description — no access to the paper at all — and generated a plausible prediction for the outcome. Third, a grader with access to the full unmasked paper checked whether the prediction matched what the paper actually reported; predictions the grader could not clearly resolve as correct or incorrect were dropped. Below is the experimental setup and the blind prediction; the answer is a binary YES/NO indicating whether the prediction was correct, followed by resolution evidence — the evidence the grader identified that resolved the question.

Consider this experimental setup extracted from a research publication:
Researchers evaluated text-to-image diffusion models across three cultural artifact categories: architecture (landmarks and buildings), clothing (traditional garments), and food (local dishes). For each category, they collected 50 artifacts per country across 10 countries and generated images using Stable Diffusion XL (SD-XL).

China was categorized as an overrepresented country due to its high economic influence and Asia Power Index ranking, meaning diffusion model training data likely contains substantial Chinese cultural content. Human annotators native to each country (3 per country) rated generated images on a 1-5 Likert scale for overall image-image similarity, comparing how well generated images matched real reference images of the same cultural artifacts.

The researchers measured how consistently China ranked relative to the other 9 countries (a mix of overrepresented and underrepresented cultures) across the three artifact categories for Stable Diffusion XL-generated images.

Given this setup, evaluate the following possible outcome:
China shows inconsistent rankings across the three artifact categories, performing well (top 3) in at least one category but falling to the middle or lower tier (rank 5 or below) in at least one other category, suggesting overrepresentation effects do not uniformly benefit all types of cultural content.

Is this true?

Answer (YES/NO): NO